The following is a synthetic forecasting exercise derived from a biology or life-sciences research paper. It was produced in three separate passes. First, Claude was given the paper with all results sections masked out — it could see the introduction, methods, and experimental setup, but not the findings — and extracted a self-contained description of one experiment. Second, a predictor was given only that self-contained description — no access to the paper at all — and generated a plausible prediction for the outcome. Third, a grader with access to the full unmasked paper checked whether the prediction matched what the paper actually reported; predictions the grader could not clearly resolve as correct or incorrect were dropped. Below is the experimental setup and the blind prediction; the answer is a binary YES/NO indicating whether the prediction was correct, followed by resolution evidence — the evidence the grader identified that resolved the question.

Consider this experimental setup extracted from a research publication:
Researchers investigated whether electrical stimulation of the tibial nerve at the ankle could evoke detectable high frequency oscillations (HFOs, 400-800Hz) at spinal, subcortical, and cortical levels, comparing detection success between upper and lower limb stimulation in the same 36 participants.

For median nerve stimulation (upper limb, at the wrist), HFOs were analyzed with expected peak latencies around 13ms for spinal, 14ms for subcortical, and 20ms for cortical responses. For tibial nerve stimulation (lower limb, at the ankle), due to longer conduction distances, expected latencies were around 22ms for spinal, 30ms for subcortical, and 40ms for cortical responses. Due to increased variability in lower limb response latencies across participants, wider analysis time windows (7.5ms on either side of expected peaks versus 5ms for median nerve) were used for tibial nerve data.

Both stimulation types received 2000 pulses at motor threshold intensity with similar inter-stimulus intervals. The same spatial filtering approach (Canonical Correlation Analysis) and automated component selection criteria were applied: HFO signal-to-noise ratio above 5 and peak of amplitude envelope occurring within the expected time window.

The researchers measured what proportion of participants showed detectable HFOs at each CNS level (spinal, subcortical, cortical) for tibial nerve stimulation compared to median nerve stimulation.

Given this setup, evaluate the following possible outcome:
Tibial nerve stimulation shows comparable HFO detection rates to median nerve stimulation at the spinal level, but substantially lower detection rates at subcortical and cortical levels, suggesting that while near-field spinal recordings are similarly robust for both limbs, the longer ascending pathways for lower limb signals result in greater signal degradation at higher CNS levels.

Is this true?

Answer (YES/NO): NO